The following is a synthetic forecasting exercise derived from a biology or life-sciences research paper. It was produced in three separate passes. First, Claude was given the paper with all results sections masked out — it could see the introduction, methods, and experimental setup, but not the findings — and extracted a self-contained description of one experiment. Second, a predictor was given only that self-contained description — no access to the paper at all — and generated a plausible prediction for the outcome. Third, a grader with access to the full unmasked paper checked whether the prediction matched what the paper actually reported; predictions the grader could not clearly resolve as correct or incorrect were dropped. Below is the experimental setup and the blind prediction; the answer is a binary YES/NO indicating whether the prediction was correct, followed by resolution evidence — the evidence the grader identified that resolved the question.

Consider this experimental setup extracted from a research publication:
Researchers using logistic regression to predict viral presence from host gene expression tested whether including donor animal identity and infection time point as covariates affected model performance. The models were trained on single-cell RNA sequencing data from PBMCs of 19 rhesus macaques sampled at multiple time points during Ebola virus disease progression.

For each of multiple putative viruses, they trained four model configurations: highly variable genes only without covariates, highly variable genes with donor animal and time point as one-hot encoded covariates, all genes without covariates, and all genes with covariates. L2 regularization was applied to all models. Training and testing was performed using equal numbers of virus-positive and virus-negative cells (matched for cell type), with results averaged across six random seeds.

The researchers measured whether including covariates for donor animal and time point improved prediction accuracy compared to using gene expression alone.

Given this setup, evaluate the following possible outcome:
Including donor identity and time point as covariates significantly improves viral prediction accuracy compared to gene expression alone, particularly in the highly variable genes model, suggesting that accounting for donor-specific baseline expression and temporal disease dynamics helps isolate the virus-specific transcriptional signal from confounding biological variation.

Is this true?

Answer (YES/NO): NO